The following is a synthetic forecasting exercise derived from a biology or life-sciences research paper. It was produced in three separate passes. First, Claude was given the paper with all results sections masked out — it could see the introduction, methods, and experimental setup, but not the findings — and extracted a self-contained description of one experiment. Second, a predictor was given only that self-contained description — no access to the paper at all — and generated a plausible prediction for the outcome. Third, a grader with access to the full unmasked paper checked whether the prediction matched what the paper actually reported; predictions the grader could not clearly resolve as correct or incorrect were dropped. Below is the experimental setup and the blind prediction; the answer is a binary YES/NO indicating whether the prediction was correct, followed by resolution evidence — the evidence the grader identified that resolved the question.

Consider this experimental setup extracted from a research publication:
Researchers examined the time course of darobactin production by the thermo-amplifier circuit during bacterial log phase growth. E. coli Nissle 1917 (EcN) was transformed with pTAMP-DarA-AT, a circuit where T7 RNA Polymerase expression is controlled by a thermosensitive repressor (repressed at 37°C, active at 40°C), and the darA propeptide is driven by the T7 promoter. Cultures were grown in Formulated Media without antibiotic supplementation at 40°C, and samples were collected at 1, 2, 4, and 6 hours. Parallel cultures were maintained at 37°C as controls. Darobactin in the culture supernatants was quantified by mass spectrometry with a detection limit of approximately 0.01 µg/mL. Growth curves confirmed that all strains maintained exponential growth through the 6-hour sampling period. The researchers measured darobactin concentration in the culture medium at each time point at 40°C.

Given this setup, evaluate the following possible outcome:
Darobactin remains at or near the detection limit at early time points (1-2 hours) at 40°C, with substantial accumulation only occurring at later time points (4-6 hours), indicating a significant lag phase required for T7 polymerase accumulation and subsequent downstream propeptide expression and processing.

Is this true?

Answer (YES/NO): YES